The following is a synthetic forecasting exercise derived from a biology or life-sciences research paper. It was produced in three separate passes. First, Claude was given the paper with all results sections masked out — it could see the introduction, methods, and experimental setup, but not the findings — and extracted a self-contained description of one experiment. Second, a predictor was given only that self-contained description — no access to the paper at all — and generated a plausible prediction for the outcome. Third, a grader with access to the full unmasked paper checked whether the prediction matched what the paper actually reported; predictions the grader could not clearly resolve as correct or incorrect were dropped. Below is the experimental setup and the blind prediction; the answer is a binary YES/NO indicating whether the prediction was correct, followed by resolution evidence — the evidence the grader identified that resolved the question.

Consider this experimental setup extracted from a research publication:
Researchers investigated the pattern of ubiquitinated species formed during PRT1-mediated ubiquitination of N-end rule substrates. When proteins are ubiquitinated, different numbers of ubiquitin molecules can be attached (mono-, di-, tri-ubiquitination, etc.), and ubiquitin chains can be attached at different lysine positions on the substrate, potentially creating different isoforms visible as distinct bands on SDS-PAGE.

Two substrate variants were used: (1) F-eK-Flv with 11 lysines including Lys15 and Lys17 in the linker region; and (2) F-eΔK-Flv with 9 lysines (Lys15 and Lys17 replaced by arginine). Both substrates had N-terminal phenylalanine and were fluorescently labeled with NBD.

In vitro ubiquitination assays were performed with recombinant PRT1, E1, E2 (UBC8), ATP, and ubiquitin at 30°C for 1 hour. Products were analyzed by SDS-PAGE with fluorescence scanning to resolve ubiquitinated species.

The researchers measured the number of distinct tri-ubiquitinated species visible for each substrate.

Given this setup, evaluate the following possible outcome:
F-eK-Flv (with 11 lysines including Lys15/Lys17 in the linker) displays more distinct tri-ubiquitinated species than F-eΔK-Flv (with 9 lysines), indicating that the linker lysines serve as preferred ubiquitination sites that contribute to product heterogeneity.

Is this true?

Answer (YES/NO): YES